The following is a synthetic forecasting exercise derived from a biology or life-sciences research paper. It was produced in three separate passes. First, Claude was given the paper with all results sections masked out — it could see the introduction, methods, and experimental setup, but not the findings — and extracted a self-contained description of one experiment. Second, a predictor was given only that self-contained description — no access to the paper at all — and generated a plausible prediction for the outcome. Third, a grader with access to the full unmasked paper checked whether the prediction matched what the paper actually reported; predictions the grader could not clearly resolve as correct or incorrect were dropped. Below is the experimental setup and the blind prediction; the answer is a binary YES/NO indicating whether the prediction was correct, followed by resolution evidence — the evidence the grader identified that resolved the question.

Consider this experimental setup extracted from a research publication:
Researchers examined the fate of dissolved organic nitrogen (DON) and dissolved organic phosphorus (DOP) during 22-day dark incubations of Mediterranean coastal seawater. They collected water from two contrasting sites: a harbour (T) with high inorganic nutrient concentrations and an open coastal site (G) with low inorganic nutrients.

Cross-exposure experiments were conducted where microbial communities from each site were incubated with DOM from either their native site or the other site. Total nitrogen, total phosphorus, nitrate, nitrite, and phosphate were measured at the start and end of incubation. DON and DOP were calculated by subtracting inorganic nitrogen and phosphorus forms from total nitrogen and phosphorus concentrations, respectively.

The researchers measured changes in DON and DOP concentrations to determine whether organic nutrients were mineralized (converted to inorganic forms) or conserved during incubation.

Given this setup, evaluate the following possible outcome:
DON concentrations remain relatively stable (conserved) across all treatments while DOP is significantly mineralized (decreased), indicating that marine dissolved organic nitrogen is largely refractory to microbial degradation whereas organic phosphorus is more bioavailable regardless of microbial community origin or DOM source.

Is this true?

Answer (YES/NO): NO